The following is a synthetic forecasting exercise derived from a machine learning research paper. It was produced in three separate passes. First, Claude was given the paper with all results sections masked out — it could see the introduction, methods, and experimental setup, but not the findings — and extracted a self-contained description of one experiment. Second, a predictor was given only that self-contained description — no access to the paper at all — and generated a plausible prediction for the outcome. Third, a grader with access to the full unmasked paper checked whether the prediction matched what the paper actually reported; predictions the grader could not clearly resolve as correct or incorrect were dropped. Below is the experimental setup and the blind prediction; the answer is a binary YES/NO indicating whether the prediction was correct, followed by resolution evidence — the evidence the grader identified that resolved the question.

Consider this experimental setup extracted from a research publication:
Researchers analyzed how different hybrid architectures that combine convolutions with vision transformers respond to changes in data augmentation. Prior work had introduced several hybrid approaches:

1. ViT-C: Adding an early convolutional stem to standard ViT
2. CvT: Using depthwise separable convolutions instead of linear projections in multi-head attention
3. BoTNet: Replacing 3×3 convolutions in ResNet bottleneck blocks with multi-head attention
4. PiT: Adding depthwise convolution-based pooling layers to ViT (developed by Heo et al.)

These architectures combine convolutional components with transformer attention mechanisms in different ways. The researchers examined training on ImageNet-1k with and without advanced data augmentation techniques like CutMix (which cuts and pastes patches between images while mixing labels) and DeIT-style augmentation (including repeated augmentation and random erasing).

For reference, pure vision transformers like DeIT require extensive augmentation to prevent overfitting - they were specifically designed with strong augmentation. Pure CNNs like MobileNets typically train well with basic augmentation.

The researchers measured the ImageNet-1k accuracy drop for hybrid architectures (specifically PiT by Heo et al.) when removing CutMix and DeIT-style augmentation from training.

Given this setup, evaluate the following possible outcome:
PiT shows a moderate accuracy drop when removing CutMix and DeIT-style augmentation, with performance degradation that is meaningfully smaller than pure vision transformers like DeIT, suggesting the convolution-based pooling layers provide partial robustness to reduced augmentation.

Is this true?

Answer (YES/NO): NO